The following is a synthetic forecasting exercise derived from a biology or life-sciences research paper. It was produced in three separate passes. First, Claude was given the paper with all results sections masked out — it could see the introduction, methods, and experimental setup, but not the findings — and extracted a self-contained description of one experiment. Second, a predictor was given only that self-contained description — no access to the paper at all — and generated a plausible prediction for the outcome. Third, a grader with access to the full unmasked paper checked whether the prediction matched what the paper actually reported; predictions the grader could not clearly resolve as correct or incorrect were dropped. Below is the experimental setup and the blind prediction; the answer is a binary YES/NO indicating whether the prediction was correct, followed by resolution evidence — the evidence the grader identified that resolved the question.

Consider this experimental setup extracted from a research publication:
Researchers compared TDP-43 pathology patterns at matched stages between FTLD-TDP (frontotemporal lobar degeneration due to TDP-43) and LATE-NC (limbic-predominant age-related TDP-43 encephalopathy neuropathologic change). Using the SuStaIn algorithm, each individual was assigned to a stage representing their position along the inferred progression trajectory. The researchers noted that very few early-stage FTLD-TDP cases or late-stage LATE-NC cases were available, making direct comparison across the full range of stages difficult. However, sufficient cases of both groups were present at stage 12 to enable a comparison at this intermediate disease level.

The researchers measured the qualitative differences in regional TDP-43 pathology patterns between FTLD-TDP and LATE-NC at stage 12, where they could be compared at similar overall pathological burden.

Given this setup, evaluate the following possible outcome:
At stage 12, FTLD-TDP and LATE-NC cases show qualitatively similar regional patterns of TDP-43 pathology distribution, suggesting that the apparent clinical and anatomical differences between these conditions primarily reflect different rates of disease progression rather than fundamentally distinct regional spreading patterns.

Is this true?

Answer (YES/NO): NO